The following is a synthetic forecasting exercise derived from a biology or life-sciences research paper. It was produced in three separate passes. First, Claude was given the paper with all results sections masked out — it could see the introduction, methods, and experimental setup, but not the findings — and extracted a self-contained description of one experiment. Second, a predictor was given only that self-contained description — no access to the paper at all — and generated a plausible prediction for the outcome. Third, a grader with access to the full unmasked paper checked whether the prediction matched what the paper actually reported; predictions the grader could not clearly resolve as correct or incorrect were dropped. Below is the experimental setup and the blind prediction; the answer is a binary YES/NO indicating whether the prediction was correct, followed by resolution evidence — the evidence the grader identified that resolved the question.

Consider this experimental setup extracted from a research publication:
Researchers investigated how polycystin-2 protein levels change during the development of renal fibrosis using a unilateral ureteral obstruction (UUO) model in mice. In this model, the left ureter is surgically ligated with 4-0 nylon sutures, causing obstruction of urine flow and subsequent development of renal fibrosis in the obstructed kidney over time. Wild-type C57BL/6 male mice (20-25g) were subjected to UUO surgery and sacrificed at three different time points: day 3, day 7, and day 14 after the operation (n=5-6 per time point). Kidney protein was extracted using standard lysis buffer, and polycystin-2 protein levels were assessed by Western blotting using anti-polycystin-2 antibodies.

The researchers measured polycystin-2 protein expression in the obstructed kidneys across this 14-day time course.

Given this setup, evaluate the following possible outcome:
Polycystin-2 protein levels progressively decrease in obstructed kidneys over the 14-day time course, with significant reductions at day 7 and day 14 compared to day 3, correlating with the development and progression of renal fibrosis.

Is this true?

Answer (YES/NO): NO